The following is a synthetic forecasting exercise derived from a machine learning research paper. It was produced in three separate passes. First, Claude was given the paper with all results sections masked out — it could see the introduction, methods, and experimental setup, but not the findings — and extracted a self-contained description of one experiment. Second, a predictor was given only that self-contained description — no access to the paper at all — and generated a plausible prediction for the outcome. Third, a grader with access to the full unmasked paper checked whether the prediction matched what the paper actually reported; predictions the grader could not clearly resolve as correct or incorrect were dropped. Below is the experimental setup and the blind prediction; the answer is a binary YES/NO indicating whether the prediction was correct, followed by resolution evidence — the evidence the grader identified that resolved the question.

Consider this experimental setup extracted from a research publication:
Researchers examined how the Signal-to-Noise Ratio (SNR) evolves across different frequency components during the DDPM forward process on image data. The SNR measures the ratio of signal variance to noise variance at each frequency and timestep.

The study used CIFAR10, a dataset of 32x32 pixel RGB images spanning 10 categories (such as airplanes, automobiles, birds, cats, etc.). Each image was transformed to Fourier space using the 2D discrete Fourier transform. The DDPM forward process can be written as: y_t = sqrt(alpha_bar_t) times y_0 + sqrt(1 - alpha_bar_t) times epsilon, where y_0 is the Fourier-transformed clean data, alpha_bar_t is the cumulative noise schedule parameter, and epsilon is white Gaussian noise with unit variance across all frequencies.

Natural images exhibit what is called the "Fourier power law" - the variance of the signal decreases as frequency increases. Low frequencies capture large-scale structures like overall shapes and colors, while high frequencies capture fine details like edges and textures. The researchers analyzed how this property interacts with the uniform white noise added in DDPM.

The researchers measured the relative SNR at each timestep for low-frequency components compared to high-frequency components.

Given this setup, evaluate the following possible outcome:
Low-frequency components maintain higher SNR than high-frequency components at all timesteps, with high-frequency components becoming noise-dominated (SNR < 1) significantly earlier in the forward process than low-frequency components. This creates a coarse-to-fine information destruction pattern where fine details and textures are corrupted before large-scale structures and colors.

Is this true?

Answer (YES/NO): YES